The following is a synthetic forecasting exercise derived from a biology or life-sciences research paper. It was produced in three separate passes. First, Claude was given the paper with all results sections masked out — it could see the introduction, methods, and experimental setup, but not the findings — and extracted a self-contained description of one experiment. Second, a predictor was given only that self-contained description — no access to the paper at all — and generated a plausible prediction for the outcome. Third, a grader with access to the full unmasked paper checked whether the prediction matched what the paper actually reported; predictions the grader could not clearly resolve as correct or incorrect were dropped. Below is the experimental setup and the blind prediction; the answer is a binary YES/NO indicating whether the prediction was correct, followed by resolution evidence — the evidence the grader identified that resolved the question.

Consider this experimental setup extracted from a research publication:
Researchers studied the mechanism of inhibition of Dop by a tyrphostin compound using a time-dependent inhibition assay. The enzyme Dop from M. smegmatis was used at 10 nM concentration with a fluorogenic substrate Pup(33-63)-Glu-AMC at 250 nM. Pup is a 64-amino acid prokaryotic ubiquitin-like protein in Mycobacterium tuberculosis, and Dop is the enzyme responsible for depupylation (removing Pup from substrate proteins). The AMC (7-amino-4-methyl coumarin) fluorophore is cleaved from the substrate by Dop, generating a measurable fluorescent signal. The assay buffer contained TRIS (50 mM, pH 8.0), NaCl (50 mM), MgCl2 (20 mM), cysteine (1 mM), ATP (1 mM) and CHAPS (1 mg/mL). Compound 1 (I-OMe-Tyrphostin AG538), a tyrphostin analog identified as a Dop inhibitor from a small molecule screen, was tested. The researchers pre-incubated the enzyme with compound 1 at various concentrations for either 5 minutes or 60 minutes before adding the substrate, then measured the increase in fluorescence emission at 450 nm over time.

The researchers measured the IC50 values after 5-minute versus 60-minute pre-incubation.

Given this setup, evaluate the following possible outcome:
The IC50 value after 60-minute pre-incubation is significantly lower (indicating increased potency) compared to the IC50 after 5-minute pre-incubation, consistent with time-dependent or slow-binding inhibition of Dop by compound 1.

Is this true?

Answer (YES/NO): NO